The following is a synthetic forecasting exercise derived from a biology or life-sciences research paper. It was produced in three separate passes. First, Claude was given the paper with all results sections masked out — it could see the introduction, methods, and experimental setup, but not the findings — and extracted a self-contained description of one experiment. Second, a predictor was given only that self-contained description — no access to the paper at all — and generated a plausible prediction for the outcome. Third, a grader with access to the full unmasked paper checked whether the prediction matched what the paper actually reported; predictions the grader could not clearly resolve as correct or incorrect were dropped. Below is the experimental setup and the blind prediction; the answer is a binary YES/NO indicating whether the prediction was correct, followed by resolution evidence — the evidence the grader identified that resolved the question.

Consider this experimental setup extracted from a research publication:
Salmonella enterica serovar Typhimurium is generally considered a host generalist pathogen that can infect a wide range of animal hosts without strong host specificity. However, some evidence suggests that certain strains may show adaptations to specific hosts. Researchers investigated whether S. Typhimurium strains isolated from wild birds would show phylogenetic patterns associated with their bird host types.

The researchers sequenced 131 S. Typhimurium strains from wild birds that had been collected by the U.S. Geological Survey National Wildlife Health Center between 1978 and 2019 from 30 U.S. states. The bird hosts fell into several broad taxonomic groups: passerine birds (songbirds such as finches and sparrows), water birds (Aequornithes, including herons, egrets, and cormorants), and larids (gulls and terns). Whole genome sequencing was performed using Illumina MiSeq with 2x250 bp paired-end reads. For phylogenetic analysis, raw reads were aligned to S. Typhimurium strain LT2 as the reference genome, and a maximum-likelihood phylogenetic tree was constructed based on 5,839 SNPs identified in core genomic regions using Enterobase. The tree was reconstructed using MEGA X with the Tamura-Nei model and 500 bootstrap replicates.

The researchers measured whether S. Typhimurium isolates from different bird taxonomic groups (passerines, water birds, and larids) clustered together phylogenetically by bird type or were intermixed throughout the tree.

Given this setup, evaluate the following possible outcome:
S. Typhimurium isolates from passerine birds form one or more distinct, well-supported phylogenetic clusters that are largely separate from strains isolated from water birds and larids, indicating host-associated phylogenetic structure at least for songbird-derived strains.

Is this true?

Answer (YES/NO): YES